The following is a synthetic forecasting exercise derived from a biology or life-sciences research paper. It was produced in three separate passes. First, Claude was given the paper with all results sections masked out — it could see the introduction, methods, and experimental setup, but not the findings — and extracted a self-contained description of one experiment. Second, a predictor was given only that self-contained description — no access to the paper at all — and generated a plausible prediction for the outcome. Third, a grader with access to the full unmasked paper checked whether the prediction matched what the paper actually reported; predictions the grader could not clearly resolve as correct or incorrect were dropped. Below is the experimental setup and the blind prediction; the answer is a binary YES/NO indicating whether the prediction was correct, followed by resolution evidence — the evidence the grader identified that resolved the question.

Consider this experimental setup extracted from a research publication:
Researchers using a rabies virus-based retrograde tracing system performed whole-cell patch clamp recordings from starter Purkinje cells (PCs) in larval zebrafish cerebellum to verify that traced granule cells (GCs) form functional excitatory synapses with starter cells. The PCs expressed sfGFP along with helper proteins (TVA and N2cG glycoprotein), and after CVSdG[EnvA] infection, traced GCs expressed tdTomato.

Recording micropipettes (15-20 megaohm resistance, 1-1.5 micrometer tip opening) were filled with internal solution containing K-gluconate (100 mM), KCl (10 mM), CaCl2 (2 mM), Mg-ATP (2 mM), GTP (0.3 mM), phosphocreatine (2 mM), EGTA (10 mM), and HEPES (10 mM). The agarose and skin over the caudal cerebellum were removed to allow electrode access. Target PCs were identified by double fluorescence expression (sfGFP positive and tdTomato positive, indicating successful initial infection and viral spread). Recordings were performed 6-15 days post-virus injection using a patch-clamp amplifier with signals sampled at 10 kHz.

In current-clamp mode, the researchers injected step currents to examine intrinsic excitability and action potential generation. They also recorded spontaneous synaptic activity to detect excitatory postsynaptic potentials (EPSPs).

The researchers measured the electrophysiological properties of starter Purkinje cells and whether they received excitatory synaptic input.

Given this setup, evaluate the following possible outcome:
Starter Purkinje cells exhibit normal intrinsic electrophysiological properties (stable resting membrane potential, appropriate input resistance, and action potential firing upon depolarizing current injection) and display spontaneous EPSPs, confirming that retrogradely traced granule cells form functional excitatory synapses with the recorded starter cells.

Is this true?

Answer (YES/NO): YES